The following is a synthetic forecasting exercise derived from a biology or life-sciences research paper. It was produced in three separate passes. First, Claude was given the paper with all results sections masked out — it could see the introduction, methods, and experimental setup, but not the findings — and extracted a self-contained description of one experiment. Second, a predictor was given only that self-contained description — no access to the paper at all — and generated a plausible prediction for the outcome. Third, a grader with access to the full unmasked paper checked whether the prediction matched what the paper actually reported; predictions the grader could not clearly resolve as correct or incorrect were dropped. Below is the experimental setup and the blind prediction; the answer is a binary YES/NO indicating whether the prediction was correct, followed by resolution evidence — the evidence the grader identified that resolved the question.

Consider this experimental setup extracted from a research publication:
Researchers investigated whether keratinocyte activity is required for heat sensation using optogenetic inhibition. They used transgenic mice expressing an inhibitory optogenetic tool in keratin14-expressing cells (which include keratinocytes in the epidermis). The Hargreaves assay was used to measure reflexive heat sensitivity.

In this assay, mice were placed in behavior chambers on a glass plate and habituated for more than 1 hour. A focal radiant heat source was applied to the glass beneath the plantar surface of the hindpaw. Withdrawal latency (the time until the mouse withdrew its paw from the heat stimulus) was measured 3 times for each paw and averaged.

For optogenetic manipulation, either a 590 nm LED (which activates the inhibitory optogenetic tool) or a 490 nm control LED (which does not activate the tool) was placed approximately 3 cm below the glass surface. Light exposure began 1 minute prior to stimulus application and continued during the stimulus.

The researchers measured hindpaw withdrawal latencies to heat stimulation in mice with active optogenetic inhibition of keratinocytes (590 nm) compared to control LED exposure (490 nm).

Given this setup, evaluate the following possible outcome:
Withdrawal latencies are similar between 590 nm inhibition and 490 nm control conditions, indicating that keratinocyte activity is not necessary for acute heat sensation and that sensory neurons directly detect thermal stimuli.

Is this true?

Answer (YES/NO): NO